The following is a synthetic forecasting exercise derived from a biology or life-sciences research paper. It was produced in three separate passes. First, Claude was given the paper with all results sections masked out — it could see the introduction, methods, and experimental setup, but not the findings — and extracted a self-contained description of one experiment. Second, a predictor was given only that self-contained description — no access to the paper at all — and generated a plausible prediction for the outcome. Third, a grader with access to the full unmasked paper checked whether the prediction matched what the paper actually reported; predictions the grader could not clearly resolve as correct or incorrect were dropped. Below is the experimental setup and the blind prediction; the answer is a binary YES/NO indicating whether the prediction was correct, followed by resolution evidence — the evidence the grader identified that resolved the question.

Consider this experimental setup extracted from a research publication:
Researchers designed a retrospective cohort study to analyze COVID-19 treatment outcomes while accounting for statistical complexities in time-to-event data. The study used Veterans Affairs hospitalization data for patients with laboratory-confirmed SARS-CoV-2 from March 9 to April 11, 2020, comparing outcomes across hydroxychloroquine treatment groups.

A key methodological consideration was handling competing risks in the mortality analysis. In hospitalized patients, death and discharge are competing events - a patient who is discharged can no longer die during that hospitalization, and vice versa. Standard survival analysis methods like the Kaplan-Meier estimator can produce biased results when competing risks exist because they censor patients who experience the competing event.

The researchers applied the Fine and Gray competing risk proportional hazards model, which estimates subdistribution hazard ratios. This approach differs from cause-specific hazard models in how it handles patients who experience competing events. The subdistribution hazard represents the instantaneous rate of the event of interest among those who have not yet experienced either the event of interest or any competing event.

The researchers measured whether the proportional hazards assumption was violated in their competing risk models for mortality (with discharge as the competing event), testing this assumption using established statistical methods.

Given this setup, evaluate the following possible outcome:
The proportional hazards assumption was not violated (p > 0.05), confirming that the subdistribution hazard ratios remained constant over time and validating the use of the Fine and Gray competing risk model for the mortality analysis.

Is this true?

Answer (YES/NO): YES